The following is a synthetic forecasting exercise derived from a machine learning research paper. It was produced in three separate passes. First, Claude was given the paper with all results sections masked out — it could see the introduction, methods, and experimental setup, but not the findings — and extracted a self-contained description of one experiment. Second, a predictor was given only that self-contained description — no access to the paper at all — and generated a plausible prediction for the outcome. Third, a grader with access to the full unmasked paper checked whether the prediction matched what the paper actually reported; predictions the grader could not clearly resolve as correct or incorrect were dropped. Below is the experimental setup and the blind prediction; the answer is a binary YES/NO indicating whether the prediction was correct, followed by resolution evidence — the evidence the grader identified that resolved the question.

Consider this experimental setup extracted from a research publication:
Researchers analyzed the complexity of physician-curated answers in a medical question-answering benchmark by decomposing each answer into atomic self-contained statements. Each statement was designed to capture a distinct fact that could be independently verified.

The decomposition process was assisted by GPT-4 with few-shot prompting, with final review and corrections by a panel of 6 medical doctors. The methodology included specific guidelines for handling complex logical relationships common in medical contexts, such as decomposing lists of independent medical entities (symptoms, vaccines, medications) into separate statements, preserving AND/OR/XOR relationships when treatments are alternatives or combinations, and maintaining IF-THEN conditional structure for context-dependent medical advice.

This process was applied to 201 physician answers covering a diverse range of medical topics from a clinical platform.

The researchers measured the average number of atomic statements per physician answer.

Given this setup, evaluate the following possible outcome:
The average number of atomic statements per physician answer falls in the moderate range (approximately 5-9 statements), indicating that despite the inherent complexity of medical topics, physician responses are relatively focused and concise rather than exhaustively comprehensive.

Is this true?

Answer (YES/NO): YES